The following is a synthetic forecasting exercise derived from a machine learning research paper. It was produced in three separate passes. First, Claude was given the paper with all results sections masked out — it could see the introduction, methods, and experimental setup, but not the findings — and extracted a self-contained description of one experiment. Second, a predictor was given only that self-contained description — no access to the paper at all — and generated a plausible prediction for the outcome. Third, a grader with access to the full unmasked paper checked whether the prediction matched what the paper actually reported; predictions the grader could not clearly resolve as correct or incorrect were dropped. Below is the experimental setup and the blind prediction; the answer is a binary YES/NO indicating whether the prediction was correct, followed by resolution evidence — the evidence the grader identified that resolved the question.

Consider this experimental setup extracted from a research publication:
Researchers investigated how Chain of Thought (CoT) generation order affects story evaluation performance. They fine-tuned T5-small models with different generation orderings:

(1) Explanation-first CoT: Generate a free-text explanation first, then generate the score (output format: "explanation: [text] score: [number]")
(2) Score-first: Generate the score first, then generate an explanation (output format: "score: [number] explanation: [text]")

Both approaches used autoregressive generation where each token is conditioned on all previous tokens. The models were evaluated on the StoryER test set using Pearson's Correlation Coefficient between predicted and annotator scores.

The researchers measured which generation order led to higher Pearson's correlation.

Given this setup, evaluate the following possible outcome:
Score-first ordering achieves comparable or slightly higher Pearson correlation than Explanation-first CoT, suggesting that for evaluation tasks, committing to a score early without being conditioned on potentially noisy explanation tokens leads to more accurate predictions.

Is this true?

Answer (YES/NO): NO